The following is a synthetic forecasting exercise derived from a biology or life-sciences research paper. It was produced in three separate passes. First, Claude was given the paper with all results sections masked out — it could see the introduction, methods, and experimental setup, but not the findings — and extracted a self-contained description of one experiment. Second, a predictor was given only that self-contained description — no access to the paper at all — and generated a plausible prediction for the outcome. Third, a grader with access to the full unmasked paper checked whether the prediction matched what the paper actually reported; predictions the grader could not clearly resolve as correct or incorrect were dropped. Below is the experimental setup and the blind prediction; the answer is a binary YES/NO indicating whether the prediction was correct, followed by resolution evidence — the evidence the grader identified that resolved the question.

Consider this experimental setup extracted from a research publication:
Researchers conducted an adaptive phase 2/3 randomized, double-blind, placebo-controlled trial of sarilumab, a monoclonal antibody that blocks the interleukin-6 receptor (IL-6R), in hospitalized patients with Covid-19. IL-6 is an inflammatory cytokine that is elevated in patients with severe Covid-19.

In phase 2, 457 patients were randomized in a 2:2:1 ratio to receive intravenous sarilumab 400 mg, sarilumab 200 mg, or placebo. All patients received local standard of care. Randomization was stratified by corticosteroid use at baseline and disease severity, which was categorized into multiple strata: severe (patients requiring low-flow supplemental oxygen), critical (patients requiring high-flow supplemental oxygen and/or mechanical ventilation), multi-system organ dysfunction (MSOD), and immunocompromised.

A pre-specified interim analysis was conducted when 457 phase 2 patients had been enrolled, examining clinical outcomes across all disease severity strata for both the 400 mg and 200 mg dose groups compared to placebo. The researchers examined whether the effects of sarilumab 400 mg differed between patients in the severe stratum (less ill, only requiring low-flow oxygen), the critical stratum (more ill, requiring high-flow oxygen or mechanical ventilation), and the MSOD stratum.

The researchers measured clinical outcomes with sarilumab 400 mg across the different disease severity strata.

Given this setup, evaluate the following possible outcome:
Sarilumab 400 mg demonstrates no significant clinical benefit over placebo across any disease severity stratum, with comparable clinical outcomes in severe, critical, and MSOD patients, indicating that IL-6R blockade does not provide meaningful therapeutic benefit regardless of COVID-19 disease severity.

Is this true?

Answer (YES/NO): NO